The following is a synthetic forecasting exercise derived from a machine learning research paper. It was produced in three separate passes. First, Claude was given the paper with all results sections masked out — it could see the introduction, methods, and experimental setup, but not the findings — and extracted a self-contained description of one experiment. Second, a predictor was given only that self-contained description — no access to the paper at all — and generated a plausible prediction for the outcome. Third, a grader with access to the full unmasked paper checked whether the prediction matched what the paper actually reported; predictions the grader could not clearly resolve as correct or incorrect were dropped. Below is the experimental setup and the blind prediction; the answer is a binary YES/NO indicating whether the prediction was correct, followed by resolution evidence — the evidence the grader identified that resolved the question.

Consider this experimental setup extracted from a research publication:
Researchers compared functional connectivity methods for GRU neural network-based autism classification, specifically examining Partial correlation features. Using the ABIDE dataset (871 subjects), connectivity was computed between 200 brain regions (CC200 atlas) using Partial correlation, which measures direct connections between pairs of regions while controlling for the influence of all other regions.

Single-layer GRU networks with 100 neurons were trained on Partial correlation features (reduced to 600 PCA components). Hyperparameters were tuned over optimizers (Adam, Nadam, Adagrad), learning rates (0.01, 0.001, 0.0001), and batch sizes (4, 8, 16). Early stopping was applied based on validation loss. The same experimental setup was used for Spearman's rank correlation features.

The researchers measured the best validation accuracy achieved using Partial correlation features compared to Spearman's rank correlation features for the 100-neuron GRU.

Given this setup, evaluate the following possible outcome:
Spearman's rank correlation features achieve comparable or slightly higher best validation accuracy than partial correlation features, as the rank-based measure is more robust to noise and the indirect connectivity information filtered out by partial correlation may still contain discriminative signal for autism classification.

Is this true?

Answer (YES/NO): NO